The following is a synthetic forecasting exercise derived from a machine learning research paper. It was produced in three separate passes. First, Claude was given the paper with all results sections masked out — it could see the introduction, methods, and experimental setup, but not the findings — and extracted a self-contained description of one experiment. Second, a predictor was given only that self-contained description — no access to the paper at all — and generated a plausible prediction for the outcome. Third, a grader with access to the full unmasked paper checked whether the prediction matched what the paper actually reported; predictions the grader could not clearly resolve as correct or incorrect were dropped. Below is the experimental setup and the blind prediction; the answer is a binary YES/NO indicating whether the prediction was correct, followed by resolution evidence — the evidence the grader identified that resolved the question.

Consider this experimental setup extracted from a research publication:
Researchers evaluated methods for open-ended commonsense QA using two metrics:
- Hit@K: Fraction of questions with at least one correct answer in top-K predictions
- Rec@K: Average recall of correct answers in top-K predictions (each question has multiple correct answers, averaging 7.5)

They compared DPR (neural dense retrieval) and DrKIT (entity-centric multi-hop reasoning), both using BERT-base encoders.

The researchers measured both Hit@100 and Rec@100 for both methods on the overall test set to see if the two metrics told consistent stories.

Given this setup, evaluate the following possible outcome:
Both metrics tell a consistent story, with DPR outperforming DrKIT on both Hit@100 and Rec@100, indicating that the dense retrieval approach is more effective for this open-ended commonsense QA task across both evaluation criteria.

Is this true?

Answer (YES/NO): NO